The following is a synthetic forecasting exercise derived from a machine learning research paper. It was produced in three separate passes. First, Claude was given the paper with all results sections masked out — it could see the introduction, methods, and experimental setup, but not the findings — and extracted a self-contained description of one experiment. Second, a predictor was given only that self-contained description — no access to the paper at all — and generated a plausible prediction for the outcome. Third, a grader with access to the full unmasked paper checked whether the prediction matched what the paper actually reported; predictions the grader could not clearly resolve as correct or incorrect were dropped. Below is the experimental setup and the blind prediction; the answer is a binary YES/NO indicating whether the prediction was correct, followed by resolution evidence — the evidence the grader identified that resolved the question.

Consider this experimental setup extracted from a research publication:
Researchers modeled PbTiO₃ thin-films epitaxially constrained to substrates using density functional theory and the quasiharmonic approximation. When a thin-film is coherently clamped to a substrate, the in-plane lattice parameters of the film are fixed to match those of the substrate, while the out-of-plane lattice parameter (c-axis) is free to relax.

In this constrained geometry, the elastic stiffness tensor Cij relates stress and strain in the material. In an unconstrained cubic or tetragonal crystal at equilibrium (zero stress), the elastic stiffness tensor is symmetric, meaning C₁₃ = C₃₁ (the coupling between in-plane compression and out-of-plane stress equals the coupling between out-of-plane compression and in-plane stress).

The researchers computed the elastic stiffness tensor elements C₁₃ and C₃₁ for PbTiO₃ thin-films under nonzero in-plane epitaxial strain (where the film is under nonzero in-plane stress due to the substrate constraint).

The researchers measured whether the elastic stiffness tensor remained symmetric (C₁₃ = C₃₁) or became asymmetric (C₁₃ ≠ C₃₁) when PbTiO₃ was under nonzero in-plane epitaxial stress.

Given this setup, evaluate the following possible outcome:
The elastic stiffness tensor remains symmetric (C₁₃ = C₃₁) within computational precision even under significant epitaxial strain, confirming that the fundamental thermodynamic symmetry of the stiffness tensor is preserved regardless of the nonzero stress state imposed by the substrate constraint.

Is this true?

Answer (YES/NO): NO